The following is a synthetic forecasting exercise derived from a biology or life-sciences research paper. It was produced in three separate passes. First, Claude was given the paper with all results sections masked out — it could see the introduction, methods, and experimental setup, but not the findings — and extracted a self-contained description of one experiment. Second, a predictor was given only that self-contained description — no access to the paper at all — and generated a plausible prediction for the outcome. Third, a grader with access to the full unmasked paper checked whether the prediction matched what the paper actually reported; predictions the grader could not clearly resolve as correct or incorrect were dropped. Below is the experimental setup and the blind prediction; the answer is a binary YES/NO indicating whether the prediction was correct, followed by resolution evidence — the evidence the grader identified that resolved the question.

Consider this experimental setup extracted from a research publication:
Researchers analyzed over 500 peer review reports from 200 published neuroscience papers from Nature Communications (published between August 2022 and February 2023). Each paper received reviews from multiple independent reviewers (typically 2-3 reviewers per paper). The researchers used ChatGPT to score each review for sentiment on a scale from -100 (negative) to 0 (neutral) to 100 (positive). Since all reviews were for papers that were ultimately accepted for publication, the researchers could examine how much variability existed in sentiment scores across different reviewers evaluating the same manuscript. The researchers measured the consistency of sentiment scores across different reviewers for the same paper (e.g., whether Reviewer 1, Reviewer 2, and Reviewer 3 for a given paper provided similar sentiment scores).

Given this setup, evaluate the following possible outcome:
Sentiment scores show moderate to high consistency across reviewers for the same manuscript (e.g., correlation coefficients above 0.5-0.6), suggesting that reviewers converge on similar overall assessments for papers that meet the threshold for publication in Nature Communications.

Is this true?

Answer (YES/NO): NO